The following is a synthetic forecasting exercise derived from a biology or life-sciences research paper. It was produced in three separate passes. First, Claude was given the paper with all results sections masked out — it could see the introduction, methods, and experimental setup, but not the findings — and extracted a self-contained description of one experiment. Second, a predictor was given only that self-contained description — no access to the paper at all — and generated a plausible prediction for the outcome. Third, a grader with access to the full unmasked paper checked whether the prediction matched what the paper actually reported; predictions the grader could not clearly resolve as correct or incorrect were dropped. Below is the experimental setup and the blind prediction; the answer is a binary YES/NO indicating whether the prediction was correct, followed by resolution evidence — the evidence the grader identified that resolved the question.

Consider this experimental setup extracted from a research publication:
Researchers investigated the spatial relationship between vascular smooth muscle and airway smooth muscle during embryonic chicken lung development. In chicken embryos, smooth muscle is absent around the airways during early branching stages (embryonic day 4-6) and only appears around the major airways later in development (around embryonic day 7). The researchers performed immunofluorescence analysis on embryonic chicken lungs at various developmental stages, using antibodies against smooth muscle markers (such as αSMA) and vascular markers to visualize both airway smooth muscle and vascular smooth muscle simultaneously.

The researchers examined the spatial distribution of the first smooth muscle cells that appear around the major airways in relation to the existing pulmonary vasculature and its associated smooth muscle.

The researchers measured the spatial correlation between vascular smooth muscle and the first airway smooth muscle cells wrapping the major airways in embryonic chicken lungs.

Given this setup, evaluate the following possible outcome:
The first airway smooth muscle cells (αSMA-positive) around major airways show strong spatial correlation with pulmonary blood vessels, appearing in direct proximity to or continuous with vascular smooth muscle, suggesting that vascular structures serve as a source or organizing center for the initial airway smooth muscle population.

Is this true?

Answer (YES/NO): YES